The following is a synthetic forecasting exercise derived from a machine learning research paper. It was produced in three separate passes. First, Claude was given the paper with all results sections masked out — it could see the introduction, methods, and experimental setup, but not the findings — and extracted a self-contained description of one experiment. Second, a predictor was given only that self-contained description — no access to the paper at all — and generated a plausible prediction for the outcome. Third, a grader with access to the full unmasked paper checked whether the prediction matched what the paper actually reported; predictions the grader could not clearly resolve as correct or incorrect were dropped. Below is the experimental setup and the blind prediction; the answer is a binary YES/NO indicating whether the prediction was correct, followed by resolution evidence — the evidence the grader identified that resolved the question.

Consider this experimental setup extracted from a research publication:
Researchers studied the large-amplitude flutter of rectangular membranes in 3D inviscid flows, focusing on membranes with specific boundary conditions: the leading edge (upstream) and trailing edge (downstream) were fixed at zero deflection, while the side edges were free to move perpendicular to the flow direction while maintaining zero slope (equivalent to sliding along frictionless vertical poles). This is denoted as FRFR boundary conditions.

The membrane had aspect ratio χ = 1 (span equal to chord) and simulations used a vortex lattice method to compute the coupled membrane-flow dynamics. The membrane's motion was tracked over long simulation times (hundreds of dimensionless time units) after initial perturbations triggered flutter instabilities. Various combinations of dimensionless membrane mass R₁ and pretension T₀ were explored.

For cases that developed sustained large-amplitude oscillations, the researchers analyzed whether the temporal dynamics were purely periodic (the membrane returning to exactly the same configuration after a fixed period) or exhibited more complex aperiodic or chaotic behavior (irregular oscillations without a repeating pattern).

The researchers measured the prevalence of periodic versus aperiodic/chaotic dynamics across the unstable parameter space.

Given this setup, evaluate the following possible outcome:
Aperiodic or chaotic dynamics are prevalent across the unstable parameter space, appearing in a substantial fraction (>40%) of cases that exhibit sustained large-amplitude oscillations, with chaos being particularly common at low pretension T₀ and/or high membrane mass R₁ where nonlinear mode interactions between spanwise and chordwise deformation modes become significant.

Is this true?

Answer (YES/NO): YES